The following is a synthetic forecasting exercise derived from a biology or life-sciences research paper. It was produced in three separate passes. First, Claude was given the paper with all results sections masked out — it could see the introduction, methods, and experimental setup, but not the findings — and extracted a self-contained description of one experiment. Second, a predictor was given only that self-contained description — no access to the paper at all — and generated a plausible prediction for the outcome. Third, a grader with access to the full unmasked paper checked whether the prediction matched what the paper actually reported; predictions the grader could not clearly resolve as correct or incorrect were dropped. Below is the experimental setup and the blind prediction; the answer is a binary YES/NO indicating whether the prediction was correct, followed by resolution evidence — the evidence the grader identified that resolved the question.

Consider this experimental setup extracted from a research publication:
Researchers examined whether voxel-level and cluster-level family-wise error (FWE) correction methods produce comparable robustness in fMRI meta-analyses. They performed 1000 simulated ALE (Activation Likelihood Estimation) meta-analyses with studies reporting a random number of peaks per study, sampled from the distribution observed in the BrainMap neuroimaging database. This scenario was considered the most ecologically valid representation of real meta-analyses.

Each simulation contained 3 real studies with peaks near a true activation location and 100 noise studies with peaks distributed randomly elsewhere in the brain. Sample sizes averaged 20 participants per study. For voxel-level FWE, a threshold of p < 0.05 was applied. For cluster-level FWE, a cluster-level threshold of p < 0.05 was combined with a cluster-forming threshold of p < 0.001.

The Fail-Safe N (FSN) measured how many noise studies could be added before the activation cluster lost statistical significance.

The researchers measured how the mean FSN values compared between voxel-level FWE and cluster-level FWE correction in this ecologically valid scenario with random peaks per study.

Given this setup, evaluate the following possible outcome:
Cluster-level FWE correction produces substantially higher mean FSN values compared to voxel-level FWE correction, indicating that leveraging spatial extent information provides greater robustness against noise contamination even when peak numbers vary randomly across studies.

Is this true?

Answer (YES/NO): NO